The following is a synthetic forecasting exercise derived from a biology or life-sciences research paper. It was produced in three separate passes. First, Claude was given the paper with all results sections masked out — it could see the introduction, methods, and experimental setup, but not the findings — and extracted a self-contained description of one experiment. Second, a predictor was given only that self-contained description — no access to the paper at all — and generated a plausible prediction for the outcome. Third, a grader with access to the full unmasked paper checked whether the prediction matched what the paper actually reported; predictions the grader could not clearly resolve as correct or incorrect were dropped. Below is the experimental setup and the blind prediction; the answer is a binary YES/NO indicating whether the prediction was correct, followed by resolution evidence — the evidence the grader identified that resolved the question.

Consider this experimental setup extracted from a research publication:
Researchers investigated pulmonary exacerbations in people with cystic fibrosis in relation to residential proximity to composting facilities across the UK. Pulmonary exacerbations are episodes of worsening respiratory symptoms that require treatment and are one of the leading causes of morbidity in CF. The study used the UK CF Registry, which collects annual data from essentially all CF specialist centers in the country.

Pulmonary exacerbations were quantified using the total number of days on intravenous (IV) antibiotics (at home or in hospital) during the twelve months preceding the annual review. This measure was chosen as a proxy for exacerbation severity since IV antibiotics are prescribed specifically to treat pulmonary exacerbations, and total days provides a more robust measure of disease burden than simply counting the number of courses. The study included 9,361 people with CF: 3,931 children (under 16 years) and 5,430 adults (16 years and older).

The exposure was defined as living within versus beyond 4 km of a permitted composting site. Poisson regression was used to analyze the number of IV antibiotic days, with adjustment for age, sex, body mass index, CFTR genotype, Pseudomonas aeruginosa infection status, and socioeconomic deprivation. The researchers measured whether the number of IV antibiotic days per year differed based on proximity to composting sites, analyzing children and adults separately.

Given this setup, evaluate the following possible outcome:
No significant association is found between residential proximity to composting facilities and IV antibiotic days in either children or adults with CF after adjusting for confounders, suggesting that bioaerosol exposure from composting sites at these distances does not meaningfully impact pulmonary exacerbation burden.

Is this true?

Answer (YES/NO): NO